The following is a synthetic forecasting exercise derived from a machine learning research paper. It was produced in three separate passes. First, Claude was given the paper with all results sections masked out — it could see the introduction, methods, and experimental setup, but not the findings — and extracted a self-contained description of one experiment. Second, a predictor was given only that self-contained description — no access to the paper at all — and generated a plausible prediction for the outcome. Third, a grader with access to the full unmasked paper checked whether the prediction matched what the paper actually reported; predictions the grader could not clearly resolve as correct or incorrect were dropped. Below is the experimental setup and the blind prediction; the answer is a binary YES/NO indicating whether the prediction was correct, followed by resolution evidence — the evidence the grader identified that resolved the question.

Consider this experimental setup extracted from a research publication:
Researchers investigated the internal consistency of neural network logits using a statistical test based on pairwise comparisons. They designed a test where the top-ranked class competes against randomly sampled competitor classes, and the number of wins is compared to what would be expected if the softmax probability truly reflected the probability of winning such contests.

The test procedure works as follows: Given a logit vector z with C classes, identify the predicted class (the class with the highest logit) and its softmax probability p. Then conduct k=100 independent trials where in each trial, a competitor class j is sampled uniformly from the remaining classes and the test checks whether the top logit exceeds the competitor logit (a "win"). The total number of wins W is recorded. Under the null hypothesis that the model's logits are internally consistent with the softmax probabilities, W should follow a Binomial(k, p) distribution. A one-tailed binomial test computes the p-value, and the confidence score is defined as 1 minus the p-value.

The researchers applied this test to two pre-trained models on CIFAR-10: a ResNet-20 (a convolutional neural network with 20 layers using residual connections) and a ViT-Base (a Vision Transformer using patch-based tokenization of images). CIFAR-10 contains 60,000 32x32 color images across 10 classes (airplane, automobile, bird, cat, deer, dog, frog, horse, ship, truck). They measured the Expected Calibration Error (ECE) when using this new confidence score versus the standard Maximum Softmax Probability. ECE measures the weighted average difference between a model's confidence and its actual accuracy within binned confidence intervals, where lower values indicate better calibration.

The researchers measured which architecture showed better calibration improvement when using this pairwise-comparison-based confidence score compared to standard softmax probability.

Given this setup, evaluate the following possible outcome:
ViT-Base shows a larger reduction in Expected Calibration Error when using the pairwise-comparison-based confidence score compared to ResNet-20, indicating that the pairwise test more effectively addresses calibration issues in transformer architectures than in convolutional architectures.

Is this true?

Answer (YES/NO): YES